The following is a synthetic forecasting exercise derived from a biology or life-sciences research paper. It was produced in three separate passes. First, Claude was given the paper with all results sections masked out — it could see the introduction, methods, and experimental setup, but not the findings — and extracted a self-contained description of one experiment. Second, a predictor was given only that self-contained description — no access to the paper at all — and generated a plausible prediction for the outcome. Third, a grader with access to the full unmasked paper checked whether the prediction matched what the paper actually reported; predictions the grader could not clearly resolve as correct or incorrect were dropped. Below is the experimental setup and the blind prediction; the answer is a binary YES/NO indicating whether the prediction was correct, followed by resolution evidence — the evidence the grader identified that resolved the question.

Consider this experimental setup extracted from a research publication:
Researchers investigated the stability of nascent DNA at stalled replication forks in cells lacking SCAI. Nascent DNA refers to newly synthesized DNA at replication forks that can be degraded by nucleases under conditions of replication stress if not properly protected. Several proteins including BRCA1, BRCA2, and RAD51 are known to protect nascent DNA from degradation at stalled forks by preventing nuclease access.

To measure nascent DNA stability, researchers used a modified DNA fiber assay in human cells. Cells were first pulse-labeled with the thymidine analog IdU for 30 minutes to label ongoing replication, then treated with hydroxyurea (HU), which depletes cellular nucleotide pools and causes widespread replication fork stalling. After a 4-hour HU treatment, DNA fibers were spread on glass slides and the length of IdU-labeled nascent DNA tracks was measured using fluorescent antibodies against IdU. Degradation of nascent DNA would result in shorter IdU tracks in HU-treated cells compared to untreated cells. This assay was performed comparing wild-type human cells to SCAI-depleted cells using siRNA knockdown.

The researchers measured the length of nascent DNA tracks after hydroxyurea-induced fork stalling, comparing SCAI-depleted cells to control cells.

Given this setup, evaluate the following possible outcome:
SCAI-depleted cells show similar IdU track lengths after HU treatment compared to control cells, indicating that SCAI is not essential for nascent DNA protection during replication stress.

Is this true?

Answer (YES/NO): NO